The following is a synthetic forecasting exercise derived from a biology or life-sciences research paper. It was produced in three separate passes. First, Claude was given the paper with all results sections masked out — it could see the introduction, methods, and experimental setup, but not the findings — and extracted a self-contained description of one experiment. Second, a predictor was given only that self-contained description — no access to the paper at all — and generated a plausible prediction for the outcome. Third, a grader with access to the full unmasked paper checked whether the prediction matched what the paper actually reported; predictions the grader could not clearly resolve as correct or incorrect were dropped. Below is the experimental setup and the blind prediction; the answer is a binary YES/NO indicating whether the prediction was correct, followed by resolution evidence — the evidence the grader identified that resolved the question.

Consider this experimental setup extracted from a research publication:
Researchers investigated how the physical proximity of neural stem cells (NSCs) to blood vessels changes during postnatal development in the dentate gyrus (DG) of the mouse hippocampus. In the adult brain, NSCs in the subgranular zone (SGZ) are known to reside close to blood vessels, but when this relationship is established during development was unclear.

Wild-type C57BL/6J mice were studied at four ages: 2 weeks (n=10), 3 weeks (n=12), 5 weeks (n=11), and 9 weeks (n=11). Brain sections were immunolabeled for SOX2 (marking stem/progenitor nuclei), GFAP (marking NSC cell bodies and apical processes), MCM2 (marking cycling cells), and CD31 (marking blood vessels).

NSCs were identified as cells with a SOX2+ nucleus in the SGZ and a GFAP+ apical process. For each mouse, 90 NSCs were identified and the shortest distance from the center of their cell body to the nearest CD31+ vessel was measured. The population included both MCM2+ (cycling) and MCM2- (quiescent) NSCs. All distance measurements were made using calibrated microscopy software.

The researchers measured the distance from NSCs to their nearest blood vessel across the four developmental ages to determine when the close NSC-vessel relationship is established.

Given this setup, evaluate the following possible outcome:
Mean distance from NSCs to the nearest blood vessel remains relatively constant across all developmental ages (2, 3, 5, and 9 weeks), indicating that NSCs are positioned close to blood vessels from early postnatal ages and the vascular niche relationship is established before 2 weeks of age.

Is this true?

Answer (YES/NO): NO